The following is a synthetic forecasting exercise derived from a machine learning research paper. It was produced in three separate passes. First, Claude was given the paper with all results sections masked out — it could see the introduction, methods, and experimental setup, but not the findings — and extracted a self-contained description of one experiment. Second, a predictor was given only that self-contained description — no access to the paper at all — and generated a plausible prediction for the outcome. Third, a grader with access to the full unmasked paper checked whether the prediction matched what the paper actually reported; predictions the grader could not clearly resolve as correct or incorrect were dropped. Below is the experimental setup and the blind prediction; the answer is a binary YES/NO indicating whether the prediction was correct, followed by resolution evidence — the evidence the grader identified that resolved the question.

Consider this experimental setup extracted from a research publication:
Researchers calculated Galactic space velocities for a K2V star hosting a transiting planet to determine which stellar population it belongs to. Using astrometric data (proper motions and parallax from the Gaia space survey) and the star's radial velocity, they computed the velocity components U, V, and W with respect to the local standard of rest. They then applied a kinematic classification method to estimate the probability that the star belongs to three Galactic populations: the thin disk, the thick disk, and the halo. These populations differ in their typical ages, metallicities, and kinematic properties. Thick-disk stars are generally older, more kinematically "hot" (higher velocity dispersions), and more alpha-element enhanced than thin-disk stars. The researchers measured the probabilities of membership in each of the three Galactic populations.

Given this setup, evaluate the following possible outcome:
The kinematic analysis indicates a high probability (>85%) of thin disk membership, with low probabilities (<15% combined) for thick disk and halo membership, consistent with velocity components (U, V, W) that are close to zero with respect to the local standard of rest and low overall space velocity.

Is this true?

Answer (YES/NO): NO